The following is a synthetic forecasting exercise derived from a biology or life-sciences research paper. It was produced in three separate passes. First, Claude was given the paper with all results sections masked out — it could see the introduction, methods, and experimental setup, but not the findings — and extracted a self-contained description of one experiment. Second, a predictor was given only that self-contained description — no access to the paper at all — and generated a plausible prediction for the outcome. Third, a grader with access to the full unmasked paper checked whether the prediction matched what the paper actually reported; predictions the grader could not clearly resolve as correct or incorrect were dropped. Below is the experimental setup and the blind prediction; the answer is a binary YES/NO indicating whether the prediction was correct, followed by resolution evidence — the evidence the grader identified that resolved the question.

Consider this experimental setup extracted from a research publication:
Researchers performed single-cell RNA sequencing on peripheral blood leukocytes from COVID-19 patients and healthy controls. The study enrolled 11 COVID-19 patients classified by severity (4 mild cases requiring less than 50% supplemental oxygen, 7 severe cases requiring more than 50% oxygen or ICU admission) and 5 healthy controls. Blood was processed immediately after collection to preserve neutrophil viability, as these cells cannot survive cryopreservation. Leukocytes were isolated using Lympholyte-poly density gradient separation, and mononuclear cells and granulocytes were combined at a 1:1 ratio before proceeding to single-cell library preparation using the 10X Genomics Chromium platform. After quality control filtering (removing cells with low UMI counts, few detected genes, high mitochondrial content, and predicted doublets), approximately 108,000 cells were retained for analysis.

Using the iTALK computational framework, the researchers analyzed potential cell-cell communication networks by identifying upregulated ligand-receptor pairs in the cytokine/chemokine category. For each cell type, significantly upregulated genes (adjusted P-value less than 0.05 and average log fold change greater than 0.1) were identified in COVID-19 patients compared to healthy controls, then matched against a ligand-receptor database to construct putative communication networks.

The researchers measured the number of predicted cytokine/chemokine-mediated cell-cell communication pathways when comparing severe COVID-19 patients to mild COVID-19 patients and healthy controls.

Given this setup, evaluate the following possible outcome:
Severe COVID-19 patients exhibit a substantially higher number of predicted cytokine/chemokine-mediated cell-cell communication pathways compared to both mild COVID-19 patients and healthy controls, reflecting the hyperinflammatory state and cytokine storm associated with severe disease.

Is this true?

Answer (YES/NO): NO